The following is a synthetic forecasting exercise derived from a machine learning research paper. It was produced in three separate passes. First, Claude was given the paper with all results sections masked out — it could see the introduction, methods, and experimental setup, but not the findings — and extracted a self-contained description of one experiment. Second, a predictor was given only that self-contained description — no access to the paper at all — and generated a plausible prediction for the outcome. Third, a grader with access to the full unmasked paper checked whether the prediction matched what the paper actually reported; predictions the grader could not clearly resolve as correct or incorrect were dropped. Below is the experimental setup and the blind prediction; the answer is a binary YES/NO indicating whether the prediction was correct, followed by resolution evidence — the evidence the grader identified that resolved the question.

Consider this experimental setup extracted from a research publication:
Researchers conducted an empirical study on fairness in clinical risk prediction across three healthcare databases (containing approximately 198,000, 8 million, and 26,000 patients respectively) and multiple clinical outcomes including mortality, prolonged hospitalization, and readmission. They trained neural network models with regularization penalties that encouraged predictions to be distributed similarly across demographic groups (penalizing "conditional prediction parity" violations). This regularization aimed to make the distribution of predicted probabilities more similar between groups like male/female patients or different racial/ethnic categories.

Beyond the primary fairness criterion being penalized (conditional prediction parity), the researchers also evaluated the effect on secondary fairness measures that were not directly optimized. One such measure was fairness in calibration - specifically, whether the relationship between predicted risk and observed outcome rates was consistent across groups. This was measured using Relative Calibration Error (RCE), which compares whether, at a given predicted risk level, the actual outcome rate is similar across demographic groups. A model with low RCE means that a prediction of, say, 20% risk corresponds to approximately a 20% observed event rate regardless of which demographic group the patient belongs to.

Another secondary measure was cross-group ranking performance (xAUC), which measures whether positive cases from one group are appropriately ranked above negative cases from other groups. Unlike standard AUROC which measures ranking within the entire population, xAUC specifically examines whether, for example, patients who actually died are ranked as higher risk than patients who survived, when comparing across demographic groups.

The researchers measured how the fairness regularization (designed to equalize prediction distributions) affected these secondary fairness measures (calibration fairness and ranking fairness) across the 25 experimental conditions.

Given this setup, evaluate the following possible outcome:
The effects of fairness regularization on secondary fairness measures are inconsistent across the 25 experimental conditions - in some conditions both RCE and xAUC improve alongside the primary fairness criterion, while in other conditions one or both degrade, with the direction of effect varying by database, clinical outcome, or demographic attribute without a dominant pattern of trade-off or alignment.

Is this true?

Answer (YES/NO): YES